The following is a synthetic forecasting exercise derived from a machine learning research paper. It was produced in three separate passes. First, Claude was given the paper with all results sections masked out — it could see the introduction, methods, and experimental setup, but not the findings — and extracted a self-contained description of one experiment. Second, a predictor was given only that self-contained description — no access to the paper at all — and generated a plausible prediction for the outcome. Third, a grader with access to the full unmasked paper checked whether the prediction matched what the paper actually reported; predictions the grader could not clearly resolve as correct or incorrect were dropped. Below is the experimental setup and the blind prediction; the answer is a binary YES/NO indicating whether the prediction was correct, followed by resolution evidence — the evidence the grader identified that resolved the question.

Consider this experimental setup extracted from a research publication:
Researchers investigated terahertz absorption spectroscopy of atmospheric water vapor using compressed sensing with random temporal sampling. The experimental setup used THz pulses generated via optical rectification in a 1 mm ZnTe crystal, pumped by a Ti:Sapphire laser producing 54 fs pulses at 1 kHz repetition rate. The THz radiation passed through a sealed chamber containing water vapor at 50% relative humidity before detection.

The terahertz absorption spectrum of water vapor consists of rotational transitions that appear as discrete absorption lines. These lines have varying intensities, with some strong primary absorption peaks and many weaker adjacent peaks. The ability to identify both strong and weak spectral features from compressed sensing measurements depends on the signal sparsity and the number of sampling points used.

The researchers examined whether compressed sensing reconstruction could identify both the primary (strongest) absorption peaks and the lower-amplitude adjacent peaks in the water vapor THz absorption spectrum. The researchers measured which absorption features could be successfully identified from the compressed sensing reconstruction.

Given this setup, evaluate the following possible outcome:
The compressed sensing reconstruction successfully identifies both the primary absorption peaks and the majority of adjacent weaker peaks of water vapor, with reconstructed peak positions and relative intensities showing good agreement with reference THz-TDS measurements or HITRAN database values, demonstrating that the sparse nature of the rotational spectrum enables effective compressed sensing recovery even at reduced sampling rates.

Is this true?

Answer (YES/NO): NO